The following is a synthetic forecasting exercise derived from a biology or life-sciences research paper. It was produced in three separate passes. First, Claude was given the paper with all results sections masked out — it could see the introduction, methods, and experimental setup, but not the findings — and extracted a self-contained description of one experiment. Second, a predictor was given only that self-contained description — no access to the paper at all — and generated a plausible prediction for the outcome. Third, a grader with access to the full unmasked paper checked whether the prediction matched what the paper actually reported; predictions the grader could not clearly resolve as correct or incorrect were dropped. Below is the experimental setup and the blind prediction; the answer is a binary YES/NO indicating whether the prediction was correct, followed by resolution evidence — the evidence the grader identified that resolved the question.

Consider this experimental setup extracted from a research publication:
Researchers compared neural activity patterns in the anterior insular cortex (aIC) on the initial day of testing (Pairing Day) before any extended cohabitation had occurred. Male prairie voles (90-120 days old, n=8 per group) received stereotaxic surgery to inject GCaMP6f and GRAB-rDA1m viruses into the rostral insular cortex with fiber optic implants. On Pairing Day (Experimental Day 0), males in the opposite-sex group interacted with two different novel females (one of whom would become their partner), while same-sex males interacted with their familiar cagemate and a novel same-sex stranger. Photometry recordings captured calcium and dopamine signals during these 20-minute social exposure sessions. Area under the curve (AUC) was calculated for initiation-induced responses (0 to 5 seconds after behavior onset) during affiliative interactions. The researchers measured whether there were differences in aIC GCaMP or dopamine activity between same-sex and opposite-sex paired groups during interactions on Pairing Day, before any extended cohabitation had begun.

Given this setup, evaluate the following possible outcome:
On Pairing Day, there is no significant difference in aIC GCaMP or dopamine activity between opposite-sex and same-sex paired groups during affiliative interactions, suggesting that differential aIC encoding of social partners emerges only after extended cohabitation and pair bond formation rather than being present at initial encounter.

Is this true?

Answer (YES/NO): YES